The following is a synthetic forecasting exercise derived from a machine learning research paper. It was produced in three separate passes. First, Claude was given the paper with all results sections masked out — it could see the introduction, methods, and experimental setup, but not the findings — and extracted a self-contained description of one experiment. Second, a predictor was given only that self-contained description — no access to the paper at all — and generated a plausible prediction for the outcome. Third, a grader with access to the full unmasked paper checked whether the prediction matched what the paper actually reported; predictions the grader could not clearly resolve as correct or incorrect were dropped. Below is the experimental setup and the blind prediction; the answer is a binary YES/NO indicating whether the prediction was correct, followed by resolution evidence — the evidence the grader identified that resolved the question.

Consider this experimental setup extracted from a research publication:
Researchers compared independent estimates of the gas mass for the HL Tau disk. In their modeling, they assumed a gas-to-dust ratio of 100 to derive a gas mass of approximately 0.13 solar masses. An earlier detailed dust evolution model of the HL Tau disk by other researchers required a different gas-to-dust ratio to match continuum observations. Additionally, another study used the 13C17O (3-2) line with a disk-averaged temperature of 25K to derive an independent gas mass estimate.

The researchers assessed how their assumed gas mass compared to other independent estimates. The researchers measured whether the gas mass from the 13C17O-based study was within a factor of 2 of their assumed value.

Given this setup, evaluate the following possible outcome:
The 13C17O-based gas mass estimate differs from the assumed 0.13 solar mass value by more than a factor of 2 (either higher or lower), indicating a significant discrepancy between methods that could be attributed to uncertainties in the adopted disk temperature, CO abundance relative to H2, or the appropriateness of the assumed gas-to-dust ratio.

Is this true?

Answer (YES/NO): NO